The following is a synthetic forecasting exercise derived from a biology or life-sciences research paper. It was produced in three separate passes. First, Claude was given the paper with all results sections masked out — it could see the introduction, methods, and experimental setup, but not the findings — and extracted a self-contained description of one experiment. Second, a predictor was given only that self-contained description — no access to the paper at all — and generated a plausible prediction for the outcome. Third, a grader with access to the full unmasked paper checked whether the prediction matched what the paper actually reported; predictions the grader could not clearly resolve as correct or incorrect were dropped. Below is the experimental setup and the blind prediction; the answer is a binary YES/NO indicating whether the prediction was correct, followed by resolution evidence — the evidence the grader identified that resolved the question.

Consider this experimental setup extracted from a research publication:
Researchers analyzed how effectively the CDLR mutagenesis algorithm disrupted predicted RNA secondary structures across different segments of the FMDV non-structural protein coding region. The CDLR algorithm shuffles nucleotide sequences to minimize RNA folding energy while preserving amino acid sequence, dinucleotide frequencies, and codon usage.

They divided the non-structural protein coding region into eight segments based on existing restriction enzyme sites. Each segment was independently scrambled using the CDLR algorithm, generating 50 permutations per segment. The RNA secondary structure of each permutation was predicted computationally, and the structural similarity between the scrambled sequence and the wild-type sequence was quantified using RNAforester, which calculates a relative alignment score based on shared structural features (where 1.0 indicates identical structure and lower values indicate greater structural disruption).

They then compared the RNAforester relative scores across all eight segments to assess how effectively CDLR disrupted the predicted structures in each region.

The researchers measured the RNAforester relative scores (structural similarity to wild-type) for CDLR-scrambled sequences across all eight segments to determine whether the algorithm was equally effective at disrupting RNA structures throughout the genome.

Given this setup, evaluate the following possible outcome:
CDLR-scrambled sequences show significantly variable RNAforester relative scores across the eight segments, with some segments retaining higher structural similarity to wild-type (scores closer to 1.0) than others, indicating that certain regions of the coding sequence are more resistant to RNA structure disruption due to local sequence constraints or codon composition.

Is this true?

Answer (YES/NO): YES